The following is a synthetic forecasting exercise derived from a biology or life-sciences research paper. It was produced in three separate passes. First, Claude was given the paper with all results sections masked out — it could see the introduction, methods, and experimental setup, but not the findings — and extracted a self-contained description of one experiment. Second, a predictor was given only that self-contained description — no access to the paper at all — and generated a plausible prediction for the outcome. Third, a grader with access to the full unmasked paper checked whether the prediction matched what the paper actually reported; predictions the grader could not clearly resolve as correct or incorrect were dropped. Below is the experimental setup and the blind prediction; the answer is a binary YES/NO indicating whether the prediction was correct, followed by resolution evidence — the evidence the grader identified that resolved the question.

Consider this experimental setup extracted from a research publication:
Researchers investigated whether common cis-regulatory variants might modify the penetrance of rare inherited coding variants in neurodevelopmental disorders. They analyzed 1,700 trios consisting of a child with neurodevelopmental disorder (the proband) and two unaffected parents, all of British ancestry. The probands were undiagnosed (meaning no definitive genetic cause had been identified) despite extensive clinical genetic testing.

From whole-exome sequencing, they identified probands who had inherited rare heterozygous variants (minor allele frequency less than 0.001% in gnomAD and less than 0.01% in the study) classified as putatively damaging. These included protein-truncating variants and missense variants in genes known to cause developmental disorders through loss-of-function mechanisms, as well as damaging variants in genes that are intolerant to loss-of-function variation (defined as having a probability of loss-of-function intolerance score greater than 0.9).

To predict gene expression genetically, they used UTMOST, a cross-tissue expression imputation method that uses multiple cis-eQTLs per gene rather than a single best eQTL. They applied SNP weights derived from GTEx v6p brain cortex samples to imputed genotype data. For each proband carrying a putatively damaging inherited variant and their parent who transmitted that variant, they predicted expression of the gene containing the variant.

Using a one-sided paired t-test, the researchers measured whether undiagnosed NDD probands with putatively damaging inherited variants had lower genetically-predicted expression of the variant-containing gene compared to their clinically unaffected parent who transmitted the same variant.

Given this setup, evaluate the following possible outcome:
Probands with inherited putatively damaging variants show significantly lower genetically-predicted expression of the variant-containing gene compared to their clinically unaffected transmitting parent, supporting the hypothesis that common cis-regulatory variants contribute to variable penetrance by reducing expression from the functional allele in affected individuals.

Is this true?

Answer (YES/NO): NO